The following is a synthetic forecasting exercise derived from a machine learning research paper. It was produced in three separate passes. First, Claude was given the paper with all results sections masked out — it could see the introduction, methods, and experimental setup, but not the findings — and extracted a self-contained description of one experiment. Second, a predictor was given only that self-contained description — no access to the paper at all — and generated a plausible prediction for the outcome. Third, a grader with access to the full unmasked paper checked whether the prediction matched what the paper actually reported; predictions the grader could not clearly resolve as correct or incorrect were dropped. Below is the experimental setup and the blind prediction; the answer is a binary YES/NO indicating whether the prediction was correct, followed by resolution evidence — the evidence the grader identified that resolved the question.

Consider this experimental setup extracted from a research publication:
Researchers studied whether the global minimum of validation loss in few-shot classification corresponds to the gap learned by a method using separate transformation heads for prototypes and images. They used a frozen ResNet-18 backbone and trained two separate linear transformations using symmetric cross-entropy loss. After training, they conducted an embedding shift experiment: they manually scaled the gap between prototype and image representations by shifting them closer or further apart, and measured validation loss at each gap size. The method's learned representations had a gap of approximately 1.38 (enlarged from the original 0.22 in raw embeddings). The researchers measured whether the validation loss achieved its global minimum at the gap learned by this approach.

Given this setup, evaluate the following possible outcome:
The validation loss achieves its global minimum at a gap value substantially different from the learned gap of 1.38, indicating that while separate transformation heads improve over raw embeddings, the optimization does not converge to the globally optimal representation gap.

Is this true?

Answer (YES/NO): NO